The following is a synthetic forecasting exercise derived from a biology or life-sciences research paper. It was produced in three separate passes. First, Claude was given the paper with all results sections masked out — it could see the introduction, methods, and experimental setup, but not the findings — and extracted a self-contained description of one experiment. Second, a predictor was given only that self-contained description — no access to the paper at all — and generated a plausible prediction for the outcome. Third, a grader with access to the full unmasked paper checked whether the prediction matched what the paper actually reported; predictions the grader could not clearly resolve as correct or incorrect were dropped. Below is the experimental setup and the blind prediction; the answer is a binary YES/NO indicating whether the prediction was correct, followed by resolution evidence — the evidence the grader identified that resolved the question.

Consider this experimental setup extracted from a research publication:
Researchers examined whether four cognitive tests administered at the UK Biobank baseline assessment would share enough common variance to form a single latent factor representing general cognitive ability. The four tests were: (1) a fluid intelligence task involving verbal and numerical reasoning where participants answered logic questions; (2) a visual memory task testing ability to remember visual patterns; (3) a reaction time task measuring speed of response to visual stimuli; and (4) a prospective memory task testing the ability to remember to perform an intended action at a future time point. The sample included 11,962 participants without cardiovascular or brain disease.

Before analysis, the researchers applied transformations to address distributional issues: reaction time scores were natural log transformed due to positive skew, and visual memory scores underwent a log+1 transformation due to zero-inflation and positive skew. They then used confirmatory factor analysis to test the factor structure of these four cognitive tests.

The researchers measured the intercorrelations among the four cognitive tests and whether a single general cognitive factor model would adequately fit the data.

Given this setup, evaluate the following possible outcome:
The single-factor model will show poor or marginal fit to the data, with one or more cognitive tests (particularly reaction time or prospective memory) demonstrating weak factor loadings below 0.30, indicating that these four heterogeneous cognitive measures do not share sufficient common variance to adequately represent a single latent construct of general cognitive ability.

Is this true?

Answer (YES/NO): NO